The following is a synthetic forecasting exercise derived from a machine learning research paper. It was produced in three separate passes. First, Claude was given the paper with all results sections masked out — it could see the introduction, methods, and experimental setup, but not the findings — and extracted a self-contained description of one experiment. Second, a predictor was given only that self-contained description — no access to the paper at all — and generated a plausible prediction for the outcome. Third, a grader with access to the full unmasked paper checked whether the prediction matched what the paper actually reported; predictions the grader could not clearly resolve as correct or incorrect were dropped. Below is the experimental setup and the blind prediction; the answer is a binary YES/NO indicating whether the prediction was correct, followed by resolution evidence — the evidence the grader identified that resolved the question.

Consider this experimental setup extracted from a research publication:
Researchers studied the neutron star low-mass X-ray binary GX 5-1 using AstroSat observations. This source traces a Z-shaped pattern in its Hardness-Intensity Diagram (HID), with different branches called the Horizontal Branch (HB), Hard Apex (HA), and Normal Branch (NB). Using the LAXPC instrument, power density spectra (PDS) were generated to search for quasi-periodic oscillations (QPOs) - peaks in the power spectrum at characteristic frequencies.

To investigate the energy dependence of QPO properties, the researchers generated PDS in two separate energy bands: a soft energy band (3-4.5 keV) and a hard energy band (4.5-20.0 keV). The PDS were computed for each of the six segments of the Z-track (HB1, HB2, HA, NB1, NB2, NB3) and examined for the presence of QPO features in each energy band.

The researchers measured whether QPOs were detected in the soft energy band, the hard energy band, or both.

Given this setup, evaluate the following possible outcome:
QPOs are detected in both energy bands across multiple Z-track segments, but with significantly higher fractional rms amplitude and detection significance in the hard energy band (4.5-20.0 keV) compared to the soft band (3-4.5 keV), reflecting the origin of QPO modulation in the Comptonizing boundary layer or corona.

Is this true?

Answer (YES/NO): NO